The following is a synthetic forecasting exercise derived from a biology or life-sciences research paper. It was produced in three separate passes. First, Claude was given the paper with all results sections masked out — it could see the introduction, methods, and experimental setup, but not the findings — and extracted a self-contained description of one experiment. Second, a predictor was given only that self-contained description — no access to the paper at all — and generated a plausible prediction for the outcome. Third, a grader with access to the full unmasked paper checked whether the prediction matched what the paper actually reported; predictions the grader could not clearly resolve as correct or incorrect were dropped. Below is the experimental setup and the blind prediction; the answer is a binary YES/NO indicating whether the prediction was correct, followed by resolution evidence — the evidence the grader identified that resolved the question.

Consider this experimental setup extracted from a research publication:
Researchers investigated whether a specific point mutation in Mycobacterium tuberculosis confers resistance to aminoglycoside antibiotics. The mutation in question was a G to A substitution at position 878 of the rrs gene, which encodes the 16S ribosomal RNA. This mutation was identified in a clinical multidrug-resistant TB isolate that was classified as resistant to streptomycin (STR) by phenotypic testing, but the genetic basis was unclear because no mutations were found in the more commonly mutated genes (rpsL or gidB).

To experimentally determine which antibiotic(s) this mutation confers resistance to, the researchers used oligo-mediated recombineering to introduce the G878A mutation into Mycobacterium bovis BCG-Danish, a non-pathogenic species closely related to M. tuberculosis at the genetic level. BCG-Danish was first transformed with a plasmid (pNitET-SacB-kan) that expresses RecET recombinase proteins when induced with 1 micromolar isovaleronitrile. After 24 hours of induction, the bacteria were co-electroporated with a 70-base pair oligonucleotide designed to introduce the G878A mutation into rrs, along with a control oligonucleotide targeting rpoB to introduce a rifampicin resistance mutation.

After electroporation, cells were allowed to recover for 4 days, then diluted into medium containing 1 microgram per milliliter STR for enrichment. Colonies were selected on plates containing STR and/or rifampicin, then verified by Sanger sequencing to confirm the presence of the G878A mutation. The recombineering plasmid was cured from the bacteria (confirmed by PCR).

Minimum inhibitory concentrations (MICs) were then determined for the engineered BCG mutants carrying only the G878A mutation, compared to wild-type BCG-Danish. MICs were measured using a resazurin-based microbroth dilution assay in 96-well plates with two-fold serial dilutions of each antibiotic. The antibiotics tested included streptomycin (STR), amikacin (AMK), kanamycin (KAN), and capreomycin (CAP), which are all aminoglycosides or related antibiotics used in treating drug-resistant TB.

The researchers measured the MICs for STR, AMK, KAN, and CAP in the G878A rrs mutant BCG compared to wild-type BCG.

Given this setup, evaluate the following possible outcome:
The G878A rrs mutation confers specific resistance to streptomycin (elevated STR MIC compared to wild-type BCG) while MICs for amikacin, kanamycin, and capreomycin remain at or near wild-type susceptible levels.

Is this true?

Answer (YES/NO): YES